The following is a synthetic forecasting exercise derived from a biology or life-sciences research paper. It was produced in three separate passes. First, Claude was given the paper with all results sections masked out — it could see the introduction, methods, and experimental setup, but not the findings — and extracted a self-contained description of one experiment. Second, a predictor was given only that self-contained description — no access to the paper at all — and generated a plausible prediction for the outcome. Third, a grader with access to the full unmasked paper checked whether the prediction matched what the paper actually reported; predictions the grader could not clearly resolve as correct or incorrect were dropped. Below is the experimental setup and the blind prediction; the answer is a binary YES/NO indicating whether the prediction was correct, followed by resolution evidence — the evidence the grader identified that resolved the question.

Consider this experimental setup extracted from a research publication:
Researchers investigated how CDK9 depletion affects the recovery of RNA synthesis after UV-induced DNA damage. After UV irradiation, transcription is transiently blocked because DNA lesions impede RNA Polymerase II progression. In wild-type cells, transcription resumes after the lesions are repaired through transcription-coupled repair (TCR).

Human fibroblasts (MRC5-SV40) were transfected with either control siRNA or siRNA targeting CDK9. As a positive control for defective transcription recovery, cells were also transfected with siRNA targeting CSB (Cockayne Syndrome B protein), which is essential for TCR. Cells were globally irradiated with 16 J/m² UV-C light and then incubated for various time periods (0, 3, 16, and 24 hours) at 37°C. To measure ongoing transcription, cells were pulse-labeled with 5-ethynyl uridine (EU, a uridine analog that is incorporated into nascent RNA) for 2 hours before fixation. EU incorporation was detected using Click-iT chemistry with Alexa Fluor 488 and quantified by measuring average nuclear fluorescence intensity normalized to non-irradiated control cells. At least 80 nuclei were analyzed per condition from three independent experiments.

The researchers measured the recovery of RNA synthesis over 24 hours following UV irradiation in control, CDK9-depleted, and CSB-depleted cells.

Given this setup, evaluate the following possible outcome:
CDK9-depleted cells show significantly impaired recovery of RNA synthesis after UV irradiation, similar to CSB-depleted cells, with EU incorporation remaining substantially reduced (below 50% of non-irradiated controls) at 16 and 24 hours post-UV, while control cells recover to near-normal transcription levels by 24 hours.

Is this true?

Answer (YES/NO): NO